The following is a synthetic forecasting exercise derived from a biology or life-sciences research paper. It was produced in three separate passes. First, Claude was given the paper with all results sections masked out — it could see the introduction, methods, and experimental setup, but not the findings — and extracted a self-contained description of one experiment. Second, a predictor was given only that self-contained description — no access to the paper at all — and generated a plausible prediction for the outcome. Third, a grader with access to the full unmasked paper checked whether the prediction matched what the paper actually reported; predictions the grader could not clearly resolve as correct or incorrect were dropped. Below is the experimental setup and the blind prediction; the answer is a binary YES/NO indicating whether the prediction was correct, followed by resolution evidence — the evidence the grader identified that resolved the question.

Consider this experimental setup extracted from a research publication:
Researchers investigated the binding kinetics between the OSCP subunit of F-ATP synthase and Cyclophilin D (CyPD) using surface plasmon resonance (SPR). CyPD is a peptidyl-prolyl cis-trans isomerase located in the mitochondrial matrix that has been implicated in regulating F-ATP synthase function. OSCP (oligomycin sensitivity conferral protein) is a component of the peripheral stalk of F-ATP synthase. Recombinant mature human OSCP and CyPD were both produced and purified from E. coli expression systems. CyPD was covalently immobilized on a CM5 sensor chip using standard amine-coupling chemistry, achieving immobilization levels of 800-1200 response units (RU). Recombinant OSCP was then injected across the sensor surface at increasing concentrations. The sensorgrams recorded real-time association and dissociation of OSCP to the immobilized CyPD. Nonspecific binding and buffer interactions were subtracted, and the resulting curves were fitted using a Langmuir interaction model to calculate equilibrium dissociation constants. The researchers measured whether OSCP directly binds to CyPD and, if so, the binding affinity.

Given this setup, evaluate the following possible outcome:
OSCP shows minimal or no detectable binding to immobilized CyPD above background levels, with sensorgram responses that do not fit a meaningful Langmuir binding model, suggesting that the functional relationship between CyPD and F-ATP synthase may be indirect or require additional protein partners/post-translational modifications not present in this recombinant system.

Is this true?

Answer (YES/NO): NO